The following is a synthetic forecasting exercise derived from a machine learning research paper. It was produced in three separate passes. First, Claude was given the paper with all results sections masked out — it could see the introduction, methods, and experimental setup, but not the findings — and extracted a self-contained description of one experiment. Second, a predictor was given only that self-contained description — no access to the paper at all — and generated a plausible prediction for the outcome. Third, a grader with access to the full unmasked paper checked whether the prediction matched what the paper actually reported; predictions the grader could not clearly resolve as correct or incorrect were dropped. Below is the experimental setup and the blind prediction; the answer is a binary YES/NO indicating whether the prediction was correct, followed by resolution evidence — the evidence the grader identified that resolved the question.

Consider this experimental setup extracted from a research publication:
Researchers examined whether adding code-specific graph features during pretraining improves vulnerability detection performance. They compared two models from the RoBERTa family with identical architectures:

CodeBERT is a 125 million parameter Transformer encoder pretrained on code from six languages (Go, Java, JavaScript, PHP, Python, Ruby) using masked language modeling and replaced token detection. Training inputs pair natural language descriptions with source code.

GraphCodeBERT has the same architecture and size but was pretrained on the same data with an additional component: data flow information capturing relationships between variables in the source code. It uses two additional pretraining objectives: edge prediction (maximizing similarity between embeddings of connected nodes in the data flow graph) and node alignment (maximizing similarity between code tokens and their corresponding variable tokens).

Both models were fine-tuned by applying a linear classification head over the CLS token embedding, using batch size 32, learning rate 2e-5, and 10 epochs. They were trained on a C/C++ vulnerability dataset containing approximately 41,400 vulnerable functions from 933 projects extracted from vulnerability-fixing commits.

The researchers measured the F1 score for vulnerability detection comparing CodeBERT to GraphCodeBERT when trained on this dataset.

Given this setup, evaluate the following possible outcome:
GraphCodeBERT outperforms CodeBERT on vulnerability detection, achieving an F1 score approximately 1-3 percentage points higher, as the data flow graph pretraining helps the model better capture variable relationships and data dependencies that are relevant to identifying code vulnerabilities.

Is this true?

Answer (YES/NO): NO